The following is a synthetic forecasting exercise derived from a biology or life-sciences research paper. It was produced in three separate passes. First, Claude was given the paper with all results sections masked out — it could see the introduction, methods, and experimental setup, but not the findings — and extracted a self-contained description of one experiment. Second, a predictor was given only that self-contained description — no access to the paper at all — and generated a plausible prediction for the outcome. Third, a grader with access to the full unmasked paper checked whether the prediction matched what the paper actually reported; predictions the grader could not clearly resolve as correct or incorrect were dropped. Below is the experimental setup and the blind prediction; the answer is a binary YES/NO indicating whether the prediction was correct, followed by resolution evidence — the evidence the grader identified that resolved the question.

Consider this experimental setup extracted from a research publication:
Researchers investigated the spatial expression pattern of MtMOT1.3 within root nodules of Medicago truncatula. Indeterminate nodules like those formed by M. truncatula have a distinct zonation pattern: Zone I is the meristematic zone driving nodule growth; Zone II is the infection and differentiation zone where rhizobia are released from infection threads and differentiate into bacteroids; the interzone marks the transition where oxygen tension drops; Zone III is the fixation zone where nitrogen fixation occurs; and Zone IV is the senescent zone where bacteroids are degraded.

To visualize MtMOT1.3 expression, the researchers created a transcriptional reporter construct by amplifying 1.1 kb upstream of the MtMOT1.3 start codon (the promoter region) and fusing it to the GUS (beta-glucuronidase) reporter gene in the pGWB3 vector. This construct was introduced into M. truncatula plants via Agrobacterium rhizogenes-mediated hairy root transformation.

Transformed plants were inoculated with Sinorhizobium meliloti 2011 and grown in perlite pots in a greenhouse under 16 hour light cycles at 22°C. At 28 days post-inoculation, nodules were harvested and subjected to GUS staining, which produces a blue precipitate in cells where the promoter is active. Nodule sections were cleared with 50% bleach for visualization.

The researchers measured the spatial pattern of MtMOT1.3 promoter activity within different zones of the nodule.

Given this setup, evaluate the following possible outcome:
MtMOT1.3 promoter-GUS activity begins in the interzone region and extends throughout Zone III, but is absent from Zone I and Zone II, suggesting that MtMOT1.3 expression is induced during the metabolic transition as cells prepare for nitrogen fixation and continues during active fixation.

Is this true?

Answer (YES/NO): YES